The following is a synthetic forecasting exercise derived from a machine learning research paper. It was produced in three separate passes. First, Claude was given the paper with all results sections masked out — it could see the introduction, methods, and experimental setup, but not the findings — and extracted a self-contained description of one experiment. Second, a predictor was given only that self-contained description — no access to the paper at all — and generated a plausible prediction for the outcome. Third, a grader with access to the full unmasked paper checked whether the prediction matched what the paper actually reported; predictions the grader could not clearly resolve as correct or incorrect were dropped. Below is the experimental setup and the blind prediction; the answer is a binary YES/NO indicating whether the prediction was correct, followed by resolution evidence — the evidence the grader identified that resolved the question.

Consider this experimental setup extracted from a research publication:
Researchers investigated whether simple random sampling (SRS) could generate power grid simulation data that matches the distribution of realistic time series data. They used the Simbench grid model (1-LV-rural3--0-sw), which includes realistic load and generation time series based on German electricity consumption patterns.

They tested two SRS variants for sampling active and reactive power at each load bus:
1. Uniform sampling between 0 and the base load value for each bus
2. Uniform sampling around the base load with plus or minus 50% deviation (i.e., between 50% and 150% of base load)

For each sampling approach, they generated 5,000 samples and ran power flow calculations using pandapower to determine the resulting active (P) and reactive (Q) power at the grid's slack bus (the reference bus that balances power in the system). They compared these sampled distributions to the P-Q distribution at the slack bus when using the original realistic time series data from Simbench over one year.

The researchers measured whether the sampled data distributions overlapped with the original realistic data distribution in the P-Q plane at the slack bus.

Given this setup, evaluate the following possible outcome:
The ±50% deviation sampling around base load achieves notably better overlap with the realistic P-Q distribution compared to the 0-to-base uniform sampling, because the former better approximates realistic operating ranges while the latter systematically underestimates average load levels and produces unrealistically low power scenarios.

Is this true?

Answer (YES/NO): NO